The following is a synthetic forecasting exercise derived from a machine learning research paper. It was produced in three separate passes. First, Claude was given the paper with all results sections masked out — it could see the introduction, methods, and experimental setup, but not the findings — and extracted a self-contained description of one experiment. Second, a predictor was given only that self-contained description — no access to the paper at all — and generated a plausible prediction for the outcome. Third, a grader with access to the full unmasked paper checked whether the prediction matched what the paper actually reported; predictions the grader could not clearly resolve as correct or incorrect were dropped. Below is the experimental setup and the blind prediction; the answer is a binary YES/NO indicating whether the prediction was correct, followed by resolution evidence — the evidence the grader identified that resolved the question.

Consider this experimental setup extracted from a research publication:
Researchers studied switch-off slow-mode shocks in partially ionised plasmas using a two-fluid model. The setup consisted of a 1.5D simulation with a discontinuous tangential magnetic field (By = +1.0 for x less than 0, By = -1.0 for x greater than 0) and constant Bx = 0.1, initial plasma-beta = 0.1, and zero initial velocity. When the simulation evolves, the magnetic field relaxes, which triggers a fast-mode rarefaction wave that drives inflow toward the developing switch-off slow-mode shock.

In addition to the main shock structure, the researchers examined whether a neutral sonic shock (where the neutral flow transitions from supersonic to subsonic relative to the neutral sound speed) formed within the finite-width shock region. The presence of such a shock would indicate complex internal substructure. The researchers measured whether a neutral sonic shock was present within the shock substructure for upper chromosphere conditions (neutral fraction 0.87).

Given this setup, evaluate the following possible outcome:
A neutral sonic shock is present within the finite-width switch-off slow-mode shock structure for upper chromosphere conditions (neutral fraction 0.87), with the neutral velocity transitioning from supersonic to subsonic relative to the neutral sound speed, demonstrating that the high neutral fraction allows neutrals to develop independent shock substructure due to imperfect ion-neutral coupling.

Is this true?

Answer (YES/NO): YES